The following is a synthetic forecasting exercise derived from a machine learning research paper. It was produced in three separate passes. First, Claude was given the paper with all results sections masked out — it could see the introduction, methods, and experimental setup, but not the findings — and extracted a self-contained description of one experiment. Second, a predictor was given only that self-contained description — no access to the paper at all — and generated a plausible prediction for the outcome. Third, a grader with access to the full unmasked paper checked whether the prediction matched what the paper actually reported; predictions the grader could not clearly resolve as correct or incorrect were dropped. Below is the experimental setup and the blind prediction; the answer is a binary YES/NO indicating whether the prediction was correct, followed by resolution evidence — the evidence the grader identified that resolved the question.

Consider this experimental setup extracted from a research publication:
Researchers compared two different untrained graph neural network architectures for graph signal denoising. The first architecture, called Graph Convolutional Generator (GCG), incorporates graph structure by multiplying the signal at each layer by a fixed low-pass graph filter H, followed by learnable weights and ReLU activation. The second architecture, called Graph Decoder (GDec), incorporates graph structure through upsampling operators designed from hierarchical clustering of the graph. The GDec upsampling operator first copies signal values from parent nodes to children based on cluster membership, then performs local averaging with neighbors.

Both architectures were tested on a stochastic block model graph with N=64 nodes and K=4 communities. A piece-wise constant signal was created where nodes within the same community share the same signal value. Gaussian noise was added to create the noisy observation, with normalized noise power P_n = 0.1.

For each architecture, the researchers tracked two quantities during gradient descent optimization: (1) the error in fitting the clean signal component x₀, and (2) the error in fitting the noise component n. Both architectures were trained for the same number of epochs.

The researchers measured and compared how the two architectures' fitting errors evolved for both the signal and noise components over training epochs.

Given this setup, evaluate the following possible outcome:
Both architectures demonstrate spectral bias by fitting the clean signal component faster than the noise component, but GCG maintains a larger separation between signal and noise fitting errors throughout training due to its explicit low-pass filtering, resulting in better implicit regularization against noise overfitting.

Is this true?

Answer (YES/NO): NO